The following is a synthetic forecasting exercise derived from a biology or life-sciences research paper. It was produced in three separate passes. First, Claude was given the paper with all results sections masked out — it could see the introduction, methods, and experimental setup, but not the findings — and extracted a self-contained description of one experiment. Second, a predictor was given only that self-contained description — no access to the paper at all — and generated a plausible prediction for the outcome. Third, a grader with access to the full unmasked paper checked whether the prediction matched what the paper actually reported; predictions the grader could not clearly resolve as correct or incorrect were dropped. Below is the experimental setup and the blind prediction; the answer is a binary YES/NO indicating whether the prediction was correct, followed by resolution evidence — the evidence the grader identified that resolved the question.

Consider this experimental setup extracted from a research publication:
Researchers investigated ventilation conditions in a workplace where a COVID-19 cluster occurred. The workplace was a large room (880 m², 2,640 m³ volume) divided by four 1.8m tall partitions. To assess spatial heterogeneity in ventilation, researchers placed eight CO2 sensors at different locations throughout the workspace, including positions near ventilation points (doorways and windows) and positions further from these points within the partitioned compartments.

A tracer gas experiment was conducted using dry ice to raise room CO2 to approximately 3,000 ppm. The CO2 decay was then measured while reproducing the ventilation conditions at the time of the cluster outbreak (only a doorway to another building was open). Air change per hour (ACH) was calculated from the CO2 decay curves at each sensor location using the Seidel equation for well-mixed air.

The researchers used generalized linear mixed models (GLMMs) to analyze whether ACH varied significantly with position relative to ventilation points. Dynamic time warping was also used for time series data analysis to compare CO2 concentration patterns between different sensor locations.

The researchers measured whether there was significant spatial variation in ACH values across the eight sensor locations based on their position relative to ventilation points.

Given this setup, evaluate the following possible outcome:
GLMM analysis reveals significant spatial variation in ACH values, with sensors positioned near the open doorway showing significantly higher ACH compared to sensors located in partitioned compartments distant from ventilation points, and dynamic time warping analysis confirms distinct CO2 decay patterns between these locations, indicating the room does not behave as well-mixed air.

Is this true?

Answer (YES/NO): YES